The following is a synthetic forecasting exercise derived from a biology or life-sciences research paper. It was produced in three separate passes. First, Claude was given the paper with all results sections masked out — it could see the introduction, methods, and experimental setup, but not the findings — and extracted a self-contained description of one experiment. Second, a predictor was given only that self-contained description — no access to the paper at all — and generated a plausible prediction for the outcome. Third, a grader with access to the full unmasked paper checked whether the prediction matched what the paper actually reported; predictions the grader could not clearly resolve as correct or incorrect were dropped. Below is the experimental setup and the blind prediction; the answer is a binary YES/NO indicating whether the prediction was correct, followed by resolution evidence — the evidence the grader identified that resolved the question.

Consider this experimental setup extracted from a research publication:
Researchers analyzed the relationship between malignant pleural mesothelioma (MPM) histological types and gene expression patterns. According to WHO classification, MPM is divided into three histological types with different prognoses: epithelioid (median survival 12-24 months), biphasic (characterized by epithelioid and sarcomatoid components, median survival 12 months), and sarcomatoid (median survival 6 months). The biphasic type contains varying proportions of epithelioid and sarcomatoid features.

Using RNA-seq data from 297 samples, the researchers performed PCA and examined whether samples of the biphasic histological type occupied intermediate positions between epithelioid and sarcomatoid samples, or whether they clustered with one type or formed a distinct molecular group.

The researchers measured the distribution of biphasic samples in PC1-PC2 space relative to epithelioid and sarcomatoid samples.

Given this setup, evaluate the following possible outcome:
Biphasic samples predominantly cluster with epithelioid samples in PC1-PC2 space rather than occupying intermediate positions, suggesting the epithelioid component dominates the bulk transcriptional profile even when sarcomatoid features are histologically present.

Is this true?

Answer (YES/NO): NO